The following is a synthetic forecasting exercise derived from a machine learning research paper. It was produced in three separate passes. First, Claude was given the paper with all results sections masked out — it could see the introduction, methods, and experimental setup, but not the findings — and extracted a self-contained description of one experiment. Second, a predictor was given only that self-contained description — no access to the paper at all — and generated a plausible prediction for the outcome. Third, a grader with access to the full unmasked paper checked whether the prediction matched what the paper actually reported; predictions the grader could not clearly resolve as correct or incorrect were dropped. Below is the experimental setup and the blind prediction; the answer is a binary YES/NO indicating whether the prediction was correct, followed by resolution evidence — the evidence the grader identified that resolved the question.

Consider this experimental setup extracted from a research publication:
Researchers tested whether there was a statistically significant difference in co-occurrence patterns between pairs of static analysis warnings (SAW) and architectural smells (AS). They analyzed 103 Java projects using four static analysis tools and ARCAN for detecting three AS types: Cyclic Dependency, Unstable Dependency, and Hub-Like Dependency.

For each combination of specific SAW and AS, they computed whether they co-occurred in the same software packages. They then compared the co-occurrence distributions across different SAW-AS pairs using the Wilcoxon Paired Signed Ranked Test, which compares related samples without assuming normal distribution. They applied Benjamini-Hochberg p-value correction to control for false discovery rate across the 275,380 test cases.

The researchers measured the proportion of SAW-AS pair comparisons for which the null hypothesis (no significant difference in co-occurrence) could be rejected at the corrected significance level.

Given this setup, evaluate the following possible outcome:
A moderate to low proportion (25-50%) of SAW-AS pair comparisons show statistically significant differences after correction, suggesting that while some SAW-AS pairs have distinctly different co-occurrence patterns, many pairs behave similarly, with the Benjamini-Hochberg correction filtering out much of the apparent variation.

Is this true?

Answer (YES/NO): NO